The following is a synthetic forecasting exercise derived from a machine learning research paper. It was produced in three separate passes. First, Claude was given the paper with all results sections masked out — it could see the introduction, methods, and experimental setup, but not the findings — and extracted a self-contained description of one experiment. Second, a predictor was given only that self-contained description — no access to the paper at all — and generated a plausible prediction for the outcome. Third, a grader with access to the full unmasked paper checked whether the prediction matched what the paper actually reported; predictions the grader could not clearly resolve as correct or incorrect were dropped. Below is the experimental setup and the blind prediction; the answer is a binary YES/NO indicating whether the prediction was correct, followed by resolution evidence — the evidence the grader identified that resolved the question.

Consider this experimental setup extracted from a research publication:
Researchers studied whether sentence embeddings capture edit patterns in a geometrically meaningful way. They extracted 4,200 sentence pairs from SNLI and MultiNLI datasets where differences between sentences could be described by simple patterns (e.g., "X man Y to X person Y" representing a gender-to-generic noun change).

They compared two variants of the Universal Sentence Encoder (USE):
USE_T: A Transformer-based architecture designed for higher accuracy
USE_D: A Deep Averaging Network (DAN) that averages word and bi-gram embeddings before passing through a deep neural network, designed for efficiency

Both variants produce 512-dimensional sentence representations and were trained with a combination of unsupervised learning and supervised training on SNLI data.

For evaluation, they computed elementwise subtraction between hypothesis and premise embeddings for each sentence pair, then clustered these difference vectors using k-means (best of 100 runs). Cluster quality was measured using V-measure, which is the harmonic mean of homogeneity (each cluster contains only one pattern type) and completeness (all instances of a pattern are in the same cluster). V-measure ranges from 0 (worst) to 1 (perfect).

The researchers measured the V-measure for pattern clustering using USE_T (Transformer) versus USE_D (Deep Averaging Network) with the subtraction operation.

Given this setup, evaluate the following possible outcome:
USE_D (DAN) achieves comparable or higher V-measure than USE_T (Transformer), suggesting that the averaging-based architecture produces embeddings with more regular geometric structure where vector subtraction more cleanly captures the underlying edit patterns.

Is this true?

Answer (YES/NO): NO